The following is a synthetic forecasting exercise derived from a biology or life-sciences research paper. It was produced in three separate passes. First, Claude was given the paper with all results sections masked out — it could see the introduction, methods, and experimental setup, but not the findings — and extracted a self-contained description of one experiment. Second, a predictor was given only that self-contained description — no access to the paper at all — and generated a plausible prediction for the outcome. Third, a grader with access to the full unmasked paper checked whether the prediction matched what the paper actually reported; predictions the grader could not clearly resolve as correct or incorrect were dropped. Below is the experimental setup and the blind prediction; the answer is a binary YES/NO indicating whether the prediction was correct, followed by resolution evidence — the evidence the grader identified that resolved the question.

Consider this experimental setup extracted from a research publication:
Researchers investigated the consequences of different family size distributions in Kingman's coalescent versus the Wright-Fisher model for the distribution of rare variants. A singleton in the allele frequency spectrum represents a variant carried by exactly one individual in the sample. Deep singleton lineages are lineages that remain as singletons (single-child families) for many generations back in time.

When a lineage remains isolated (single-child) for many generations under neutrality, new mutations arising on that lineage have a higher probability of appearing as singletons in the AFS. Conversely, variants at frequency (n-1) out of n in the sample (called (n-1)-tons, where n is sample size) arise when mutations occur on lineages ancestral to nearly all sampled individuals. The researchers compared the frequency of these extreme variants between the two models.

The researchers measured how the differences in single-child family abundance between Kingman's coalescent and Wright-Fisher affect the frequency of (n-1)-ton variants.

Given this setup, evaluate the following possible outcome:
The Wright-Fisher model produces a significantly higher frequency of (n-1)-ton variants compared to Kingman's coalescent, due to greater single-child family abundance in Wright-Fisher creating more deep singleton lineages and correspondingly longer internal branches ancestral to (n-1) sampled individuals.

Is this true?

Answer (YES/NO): NO